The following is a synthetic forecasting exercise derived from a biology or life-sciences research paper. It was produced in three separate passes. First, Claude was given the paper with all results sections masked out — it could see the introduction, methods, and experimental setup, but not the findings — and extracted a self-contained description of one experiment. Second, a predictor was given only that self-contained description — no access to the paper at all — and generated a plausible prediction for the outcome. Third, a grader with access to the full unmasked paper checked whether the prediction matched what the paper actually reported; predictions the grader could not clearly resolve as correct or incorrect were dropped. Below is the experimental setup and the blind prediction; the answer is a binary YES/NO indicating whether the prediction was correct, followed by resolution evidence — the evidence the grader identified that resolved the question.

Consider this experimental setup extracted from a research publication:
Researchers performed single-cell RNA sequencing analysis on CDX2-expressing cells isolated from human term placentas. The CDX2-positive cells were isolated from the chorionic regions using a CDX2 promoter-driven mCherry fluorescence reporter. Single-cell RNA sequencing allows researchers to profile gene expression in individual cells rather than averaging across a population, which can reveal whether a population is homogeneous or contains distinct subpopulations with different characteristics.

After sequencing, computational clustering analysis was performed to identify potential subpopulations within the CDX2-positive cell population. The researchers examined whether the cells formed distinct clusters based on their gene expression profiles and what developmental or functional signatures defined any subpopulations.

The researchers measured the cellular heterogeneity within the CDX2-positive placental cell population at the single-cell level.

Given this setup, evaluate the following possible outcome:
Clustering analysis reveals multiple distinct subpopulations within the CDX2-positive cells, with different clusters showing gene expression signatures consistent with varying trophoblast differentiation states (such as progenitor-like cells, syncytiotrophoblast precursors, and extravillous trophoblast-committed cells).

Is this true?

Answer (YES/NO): YES